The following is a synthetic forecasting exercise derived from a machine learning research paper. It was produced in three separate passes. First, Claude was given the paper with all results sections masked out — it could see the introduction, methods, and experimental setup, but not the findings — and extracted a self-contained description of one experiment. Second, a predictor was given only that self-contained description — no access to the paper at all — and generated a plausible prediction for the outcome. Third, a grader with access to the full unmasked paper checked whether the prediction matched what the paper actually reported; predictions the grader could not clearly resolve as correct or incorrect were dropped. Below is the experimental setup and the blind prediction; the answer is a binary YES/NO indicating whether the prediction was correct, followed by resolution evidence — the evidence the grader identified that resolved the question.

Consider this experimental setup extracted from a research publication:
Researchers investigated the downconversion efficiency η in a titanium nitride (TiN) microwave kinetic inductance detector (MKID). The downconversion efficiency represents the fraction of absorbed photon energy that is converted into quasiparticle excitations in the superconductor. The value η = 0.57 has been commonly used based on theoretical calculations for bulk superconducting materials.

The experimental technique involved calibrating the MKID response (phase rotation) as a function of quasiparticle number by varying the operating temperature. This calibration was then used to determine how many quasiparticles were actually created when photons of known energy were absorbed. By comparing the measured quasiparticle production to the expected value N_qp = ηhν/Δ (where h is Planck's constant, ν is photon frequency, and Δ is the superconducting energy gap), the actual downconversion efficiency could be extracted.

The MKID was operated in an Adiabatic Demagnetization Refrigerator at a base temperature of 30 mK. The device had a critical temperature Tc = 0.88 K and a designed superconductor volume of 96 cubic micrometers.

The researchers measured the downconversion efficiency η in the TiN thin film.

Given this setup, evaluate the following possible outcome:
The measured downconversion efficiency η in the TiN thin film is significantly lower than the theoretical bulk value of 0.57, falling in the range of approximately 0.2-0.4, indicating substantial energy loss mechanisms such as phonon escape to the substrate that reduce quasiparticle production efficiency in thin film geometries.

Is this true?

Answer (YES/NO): NO